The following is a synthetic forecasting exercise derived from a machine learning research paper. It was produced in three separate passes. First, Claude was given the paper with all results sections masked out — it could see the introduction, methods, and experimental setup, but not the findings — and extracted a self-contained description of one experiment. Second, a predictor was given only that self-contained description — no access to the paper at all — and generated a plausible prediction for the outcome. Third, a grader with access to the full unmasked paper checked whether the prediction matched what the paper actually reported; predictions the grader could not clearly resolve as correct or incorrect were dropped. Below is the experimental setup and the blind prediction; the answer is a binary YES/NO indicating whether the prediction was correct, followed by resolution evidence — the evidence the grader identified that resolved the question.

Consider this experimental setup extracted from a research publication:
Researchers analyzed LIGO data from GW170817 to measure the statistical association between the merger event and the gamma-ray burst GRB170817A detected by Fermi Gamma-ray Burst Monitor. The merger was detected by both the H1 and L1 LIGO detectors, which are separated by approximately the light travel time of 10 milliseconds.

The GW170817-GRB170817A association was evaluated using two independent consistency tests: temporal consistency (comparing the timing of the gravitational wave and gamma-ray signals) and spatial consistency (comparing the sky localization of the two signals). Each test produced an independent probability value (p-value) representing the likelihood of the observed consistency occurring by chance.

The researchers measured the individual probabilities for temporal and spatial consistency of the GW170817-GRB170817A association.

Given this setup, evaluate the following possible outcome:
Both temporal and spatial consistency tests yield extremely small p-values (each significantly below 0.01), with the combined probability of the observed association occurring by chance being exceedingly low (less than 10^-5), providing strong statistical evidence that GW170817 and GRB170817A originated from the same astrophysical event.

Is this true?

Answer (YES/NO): NO